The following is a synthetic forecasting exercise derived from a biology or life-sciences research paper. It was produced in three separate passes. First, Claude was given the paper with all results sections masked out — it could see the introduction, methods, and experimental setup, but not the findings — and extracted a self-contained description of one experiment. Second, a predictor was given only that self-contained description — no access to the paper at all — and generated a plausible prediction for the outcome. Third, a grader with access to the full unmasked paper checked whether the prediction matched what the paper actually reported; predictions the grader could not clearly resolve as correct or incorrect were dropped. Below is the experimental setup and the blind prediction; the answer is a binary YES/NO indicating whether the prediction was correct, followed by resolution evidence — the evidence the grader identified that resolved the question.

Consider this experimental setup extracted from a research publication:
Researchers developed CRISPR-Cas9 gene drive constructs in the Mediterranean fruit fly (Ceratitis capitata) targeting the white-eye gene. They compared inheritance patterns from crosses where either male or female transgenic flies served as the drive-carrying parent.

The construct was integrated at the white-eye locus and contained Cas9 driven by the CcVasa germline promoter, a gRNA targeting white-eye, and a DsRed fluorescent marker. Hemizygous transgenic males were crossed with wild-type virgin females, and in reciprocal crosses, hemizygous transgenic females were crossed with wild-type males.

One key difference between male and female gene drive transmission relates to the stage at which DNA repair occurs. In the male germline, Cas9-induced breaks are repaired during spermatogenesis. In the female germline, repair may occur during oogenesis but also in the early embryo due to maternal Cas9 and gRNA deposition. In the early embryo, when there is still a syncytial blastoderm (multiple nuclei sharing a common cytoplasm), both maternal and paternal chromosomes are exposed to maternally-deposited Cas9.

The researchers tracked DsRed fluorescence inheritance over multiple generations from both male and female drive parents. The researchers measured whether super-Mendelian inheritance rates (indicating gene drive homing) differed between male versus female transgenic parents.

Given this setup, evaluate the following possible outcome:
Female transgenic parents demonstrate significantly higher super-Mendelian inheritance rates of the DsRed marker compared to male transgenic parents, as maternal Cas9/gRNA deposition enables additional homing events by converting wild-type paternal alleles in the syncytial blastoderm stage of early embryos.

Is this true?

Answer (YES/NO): NO